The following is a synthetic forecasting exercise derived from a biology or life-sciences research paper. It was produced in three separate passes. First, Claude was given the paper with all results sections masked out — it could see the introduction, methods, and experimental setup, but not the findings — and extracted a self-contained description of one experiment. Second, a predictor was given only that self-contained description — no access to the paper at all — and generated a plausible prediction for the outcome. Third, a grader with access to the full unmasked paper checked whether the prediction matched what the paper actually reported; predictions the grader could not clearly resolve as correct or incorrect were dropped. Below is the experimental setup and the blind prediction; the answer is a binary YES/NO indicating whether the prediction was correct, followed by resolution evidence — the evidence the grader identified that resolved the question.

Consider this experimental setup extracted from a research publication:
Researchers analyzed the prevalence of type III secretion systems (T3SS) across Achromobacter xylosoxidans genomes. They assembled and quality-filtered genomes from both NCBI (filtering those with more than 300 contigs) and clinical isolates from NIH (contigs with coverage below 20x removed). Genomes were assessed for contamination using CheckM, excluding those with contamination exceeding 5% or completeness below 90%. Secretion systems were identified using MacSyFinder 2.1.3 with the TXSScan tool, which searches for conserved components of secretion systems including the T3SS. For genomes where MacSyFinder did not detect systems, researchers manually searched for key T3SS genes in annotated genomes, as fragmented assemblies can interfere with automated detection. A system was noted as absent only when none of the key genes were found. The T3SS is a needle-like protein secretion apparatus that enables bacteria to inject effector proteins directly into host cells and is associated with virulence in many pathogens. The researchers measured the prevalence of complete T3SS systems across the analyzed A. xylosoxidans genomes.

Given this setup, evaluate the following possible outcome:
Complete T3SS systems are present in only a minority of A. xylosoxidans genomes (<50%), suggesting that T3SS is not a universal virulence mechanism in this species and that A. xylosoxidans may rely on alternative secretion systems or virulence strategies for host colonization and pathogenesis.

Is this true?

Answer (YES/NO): NO